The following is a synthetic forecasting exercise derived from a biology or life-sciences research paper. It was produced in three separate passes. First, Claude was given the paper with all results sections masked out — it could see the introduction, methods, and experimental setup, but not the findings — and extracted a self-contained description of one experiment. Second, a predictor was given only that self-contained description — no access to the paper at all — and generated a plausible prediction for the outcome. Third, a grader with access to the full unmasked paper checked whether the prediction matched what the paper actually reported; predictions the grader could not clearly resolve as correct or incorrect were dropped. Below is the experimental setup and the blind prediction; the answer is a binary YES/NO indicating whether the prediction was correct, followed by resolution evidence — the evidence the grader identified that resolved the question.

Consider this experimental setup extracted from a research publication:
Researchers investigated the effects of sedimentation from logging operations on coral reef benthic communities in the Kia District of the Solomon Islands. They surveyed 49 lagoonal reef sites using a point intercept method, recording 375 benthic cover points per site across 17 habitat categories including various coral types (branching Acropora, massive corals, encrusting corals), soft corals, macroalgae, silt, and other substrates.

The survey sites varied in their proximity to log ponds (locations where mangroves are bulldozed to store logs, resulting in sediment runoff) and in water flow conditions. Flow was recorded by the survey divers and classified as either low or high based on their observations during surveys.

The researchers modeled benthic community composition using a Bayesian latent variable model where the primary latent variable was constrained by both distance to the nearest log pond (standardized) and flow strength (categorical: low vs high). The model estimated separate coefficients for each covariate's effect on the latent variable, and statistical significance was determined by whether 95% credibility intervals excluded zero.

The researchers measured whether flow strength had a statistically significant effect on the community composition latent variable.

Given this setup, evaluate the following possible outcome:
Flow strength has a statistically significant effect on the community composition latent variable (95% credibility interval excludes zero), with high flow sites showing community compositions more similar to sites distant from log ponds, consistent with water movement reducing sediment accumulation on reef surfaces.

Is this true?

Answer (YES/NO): YES